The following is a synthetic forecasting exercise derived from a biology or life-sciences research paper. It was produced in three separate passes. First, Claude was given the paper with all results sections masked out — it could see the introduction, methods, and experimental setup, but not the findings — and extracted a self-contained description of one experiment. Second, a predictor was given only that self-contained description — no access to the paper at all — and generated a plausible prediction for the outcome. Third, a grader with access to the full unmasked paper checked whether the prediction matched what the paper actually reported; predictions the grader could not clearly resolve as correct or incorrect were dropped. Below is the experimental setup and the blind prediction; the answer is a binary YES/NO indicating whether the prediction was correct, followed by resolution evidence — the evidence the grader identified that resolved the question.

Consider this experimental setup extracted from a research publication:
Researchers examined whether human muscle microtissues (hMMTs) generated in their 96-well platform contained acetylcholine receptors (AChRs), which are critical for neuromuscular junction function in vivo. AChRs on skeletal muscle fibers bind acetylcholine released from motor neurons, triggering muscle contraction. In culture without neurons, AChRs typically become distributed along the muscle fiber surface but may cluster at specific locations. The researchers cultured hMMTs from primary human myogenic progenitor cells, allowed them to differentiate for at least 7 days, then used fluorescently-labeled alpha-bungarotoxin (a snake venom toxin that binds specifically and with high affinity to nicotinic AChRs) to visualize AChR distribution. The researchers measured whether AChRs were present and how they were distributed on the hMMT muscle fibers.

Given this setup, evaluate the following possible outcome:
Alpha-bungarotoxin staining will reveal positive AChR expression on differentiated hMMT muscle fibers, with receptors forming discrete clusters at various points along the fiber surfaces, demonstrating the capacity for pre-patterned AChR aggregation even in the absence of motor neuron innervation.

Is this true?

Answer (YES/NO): YES